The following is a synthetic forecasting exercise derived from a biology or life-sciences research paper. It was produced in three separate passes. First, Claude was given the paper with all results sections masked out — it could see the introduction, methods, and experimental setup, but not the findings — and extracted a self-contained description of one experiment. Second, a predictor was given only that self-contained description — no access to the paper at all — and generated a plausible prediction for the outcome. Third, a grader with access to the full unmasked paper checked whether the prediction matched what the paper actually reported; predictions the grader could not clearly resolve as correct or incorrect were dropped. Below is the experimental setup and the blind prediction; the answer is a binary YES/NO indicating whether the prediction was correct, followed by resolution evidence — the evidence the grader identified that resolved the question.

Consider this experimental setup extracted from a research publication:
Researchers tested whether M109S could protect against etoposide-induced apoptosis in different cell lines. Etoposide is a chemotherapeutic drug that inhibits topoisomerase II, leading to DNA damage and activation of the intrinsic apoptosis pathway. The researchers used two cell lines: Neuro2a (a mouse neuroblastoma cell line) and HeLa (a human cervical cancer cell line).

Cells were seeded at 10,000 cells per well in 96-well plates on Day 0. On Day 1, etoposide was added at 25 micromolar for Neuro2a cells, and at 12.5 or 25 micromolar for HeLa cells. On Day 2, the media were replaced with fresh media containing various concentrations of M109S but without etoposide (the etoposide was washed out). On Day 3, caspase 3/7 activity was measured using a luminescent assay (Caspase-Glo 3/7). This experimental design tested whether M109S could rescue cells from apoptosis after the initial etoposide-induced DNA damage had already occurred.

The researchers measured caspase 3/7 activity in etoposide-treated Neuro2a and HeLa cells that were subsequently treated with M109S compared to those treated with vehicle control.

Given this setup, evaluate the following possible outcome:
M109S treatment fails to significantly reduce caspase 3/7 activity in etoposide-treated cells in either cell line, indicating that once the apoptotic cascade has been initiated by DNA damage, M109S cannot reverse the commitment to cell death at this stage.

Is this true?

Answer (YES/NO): NO